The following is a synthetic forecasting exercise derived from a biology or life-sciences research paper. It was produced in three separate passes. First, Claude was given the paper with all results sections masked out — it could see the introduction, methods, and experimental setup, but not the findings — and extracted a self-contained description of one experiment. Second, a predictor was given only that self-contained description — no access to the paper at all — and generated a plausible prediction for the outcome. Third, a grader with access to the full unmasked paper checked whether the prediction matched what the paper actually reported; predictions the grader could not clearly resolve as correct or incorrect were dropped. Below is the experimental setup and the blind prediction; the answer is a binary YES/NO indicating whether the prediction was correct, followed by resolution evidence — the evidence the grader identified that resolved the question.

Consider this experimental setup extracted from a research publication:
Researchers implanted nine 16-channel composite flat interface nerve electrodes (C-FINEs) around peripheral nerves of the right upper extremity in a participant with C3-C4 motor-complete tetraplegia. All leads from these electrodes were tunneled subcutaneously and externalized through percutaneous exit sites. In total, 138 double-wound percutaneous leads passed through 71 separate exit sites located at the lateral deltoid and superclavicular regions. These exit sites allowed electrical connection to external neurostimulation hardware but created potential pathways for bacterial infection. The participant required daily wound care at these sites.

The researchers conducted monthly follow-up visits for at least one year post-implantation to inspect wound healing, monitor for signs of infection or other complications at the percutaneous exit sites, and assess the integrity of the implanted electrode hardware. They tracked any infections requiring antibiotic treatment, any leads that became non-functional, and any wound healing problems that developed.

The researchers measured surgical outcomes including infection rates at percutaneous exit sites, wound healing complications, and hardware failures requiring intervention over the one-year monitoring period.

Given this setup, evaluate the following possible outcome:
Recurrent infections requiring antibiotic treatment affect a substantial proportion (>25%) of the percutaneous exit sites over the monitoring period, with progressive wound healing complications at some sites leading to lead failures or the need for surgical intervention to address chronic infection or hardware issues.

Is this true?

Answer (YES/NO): NO